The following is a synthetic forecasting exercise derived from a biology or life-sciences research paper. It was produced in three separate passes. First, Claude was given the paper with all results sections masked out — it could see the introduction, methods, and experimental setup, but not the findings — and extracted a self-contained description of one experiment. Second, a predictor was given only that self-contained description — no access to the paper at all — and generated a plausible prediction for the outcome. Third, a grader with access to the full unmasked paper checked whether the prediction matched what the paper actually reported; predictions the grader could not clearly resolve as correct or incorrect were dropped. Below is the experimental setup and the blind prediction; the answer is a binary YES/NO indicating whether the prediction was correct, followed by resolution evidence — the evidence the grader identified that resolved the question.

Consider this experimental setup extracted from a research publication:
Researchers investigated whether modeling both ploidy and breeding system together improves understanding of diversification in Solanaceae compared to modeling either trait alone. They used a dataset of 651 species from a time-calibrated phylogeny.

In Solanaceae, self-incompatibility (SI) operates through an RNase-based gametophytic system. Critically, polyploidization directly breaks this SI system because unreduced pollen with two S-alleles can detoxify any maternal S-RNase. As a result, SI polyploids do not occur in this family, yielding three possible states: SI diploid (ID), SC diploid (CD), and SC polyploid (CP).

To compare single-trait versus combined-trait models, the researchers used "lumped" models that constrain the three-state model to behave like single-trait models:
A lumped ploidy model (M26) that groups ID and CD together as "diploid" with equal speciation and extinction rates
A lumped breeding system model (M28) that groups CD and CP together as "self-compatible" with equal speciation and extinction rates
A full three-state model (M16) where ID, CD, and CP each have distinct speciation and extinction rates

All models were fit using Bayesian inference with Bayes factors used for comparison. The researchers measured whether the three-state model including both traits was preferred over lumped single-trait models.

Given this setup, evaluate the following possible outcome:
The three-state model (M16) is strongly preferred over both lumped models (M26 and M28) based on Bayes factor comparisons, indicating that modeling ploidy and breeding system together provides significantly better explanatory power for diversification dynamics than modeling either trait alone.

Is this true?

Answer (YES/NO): NO